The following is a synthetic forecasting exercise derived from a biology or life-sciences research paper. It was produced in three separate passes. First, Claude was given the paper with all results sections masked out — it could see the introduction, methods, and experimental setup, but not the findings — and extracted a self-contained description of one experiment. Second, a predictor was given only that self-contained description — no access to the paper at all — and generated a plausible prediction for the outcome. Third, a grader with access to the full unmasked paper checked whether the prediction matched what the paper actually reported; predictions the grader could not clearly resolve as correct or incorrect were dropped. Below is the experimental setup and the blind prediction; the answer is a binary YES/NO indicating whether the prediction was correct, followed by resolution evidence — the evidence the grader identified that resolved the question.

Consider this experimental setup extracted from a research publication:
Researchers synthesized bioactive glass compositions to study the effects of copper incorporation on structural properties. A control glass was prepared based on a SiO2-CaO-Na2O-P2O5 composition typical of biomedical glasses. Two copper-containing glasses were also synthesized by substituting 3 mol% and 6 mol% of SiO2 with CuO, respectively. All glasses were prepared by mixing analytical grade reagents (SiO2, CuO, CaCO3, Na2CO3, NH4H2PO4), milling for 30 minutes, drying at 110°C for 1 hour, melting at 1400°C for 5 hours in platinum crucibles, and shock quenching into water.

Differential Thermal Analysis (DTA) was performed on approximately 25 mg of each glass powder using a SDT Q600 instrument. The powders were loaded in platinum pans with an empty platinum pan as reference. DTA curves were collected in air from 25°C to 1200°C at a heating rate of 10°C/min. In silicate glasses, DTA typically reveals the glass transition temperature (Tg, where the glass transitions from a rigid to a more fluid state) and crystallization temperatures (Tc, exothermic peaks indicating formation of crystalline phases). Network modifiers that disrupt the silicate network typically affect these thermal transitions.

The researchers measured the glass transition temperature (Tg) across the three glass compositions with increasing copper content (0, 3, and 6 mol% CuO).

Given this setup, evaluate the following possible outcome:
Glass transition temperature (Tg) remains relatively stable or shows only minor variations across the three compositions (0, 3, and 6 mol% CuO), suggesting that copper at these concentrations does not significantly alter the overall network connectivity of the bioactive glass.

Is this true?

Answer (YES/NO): NO